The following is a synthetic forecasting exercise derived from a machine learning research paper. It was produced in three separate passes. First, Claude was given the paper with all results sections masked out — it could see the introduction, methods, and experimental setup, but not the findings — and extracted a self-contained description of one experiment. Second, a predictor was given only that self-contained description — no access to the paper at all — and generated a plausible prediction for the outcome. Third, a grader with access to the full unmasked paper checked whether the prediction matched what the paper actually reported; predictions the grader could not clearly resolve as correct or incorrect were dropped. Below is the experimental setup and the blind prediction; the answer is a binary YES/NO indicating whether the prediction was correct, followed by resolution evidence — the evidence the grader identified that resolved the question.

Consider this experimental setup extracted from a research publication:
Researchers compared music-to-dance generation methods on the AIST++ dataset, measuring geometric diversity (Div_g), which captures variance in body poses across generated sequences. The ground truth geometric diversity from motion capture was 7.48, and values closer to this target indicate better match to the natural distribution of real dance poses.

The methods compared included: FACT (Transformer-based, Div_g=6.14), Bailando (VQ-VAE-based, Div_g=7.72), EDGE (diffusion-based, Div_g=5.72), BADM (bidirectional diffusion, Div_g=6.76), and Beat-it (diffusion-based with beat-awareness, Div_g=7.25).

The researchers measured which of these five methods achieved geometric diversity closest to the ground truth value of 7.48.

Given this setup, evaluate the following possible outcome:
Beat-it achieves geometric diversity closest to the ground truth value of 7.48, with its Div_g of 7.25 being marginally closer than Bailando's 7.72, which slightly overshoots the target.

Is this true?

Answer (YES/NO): YES